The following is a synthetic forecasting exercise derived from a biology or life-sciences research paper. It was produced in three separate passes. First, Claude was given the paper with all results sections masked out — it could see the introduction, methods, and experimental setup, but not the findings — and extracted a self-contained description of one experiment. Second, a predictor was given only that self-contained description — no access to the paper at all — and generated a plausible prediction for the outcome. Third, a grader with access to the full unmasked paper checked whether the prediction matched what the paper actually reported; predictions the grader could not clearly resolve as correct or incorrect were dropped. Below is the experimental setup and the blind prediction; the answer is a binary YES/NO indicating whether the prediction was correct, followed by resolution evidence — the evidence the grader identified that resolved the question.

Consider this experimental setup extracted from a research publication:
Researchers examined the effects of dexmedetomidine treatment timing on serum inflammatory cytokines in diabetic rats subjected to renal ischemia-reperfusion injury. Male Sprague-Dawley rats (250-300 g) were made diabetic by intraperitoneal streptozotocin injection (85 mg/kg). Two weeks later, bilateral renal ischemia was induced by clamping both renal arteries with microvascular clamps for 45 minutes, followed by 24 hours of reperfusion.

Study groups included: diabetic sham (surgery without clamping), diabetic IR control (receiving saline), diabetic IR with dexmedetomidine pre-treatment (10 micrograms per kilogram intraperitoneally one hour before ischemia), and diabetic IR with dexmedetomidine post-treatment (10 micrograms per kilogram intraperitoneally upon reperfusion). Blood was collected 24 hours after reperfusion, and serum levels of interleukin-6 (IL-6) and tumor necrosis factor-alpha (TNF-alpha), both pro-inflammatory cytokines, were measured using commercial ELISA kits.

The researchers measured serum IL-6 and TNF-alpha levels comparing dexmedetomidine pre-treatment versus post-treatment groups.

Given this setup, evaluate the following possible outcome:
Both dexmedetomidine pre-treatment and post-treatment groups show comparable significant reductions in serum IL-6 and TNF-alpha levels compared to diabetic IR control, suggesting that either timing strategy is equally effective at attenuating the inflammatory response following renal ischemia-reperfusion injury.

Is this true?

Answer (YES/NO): YES